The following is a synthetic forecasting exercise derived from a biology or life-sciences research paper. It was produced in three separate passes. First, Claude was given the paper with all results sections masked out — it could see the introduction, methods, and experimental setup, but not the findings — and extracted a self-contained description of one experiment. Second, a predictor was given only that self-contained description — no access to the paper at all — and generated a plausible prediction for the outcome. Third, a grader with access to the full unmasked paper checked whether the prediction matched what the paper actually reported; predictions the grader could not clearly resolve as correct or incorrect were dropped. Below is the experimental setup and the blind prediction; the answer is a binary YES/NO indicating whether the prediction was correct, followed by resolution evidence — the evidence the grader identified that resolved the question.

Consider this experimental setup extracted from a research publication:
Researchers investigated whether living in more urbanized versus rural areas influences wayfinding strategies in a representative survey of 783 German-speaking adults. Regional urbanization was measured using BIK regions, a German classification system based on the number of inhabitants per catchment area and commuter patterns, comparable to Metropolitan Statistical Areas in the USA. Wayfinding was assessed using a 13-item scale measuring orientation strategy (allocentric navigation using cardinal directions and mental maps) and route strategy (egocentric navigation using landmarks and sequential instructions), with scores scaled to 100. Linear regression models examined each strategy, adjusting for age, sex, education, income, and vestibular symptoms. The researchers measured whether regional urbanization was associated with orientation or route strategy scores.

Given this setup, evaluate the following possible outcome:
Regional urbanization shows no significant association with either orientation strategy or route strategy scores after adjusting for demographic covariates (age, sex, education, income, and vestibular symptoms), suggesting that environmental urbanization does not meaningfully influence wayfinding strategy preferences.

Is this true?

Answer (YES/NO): NO